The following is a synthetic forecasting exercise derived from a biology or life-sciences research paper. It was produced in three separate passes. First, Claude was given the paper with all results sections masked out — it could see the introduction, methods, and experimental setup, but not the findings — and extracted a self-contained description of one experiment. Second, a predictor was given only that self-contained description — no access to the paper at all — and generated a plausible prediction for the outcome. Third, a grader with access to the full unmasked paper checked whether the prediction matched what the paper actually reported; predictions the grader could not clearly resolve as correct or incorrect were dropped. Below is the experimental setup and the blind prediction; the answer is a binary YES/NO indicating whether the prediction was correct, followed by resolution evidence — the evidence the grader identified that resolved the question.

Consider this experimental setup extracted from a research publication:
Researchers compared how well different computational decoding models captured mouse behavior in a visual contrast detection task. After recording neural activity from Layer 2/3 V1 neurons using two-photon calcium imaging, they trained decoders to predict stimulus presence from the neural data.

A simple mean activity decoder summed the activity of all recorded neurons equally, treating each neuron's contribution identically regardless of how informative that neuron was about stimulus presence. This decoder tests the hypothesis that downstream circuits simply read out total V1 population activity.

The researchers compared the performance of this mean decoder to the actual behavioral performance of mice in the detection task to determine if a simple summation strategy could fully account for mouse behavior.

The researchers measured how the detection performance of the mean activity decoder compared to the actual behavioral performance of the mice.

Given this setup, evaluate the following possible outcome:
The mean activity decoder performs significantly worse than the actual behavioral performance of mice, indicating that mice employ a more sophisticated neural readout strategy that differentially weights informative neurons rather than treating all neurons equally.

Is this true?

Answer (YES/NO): NO